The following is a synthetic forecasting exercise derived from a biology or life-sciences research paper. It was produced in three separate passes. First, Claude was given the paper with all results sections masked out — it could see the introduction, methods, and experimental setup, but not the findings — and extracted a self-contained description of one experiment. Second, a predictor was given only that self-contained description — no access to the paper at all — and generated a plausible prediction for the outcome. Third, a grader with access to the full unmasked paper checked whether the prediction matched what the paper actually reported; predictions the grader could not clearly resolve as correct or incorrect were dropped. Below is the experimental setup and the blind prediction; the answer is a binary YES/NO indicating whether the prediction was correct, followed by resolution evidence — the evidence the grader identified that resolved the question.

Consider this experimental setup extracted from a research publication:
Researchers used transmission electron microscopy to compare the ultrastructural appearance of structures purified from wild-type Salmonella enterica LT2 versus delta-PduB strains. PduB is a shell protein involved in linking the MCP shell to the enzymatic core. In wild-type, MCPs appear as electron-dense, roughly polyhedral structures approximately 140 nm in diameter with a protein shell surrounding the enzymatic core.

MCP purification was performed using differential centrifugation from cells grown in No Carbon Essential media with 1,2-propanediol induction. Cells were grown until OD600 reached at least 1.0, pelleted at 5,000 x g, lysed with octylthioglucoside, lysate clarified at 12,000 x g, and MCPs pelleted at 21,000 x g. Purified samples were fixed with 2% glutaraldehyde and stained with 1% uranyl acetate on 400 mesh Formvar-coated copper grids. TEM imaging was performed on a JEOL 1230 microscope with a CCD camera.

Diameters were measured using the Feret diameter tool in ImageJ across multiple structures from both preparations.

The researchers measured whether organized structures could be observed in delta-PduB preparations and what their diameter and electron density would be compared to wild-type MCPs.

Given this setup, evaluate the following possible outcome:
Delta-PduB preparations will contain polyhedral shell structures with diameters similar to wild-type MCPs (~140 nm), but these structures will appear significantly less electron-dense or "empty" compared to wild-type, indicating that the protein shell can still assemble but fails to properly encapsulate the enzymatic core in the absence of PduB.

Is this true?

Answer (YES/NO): NO